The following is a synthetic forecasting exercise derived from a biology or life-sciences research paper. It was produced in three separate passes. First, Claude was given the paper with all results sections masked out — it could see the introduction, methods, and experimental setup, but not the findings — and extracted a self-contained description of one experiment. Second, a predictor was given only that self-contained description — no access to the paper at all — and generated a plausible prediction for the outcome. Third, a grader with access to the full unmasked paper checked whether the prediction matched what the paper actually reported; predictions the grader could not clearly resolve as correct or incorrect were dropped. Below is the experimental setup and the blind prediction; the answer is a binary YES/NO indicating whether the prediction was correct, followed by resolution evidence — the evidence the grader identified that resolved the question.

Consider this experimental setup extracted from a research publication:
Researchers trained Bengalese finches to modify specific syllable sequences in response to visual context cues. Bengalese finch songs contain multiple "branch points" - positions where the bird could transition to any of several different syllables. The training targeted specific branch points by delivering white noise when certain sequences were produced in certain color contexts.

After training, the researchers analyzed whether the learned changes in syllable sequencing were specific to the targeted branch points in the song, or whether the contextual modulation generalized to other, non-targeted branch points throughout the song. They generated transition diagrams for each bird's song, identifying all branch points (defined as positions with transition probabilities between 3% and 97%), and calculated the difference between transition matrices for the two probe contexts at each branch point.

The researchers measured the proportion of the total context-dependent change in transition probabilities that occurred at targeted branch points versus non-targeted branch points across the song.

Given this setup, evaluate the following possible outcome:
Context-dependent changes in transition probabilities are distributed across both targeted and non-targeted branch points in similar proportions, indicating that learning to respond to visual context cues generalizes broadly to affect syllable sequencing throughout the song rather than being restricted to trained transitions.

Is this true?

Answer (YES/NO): NO